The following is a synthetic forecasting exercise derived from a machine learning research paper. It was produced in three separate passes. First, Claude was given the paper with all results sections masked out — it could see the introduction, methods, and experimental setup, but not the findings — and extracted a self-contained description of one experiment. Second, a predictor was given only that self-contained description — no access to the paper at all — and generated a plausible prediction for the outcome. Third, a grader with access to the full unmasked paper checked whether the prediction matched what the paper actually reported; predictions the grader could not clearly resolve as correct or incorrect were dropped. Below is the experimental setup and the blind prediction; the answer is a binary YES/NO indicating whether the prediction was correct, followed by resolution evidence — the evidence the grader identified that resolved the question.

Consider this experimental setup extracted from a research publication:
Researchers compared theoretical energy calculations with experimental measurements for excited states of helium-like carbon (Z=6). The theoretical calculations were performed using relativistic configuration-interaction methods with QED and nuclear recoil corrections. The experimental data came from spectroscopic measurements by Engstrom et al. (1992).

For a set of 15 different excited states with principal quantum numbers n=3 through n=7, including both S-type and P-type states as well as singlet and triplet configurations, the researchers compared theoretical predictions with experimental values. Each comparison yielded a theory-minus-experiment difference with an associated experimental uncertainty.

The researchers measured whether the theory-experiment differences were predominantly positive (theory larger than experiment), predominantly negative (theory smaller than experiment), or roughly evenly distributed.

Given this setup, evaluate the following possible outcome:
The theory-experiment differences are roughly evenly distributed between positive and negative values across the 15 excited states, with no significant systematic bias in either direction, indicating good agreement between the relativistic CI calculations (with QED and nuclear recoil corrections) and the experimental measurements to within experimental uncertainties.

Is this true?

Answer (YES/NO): NO